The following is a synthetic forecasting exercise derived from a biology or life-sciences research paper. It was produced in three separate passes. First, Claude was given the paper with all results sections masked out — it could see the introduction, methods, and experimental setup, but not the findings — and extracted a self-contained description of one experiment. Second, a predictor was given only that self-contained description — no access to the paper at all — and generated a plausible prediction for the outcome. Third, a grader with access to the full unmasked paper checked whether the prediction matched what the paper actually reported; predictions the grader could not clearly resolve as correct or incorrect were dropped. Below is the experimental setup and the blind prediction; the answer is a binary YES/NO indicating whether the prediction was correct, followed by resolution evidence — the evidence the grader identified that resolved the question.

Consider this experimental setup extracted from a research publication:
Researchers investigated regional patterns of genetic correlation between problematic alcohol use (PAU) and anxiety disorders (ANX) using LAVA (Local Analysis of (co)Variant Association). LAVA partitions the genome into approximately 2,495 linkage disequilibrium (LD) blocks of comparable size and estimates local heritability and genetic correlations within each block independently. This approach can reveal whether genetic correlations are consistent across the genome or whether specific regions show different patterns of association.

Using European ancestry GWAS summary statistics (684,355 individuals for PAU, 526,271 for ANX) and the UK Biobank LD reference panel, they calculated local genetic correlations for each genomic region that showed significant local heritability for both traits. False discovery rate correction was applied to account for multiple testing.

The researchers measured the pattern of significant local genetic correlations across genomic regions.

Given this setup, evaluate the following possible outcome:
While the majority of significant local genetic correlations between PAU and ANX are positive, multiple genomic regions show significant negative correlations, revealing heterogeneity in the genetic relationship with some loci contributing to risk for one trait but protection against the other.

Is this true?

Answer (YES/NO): YES